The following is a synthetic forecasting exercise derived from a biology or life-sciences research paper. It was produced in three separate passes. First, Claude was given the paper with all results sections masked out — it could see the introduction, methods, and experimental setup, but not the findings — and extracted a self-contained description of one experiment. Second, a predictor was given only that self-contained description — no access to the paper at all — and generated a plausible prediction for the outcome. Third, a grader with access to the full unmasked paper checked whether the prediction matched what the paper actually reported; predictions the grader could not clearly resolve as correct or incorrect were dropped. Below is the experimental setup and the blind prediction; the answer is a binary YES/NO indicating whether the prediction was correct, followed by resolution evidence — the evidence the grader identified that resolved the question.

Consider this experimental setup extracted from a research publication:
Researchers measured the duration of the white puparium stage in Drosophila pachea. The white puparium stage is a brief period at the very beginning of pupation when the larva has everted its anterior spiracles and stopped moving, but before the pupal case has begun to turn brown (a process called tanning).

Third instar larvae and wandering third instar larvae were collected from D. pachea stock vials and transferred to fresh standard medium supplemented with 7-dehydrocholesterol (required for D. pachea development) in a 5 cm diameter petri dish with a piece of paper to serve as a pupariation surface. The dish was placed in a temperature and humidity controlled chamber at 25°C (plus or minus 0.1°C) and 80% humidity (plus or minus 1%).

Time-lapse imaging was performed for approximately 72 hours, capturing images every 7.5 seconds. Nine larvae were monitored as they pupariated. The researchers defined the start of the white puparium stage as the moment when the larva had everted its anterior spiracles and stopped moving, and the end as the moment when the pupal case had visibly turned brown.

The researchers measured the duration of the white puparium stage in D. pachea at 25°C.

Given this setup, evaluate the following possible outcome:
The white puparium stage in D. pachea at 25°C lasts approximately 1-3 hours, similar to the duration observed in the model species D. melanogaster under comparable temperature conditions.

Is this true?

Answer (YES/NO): YES